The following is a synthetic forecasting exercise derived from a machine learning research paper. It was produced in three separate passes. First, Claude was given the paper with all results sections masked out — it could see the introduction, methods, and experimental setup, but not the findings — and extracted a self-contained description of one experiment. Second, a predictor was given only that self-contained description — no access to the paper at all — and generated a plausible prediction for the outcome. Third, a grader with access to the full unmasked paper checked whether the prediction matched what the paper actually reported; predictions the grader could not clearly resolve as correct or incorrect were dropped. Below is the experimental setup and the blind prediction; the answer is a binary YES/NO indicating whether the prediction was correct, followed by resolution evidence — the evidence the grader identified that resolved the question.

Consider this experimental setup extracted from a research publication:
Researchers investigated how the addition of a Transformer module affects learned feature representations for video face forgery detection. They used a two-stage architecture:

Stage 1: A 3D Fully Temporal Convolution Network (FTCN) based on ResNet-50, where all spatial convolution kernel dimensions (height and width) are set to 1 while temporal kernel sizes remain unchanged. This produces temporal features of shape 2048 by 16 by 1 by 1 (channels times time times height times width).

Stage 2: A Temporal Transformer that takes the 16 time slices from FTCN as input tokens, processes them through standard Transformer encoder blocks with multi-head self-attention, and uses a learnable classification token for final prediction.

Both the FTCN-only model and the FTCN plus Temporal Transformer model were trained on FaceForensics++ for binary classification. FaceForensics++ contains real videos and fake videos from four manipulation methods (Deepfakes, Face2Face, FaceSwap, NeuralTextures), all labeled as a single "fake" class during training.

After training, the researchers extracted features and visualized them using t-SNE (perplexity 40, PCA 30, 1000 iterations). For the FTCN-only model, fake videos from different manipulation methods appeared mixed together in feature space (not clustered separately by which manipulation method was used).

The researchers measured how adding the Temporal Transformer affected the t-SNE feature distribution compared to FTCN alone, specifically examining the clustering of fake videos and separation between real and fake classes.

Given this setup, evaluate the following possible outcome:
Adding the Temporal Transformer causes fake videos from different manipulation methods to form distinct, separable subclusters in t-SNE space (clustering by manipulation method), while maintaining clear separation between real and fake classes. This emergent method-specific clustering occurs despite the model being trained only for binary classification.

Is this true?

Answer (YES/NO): NO